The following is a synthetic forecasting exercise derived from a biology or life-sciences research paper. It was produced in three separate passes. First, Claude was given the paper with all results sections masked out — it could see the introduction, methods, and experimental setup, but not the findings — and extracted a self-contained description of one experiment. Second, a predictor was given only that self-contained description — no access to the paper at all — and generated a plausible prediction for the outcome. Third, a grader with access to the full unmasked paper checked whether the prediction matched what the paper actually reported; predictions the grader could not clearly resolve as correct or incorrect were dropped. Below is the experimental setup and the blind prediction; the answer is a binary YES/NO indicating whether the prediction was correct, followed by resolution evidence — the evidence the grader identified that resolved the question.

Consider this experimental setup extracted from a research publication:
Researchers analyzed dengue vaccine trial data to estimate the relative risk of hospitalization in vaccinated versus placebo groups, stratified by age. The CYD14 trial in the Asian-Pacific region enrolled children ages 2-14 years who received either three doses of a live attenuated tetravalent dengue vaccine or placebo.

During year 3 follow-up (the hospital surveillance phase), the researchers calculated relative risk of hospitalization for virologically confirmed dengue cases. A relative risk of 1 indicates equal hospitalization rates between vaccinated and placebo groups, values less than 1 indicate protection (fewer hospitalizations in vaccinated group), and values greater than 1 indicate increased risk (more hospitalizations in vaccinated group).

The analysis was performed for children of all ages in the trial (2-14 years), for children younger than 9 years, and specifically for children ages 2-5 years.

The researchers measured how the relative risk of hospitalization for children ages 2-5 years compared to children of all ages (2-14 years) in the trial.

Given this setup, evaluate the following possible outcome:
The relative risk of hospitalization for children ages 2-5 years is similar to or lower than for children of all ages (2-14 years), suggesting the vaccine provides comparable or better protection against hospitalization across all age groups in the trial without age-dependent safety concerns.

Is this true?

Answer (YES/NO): NO